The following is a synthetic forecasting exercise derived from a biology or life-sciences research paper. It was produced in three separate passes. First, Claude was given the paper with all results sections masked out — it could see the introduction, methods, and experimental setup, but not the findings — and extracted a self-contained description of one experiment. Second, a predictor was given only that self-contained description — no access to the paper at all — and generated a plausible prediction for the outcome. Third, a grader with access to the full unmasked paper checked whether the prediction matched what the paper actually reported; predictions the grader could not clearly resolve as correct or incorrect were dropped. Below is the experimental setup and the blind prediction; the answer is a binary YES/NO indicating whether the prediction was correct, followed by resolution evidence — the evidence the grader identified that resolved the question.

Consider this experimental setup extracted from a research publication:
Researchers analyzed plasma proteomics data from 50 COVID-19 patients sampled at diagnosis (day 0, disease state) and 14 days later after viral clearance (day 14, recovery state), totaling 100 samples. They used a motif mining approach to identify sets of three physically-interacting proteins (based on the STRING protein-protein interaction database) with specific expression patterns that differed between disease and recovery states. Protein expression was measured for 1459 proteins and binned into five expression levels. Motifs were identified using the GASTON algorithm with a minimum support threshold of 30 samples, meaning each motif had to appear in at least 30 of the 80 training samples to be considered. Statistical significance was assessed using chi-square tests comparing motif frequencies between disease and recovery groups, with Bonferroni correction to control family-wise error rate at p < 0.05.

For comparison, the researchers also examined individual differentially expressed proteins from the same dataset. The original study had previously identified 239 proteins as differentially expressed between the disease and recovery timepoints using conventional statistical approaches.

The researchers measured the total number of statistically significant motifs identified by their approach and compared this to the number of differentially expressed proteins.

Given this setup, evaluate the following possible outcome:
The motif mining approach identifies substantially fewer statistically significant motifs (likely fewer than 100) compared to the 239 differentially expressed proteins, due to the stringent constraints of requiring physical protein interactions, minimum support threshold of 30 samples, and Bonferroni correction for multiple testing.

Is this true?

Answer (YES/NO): YES